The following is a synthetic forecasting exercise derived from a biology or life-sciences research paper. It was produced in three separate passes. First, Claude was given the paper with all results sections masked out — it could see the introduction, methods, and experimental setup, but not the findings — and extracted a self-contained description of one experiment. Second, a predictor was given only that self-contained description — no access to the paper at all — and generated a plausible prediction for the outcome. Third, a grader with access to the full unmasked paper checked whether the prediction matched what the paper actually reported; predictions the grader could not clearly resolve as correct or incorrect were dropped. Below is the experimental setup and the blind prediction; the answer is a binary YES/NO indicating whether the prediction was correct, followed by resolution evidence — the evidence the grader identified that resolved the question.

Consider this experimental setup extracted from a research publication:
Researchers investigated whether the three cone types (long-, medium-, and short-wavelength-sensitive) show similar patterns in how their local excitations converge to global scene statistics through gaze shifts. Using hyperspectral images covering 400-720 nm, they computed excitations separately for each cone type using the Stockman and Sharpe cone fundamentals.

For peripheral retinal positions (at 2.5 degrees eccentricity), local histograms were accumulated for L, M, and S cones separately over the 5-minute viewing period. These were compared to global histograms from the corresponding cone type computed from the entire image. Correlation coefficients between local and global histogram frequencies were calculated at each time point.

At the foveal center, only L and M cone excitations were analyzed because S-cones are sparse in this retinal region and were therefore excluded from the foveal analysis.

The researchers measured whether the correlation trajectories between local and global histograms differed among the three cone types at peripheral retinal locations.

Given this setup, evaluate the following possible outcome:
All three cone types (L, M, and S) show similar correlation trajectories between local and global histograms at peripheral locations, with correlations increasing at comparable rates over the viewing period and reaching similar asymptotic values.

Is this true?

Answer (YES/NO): YES